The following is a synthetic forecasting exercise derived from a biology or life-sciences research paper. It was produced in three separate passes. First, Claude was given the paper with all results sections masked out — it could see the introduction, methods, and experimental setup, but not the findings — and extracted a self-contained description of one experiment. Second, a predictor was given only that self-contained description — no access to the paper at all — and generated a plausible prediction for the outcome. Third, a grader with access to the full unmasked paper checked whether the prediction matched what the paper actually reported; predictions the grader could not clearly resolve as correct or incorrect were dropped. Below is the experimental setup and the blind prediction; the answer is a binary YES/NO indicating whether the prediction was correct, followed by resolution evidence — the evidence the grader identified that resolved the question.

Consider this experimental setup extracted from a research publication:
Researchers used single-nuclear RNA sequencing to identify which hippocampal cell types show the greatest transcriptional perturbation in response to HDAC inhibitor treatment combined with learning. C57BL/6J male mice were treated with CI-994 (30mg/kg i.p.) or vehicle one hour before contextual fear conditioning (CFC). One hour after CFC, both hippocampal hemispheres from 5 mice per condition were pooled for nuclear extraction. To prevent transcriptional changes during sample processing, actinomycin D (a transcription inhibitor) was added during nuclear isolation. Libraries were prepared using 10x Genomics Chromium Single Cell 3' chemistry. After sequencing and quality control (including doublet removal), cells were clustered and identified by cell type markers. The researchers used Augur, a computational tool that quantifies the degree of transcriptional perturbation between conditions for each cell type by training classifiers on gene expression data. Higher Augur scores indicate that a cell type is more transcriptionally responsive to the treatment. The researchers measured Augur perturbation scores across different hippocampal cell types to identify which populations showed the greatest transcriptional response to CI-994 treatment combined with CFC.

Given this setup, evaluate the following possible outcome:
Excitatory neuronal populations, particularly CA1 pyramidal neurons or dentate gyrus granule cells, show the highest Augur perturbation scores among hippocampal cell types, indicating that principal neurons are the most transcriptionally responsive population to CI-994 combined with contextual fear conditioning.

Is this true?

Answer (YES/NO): NO